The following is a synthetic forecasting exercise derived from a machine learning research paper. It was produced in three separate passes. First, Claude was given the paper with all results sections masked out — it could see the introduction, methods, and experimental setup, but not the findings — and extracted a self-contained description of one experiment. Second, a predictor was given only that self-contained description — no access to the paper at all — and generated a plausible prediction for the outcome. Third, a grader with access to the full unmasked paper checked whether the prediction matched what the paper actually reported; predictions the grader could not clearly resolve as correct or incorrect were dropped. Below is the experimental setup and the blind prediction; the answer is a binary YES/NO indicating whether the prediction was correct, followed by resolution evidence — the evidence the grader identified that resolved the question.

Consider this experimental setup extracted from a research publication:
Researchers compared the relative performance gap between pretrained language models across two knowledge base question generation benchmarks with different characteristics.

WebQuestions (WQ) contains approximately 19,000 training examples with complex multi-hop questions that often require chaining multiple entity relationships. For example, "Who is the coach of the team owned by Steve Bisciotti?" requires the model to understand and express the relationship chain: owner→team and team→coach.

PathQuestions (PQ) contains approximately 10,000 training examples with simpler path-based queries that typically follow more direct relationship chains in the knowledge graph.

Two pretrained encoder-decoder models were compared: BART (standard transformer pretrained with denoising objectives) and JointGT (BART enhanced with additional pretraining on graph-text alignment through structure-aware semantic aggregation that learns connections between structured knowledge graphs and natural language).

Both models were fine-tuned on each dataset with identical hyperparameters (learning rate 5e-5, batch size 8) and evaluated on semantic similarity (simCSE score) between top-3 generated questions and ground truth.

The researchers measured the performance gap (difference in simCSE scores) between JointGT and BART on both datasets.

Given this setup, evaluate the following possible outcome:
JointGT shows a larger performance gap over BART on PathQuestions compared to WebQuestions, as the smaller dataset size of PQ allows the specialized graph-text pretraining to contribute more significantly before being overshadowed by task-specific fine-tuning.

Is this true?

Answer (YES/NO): NO